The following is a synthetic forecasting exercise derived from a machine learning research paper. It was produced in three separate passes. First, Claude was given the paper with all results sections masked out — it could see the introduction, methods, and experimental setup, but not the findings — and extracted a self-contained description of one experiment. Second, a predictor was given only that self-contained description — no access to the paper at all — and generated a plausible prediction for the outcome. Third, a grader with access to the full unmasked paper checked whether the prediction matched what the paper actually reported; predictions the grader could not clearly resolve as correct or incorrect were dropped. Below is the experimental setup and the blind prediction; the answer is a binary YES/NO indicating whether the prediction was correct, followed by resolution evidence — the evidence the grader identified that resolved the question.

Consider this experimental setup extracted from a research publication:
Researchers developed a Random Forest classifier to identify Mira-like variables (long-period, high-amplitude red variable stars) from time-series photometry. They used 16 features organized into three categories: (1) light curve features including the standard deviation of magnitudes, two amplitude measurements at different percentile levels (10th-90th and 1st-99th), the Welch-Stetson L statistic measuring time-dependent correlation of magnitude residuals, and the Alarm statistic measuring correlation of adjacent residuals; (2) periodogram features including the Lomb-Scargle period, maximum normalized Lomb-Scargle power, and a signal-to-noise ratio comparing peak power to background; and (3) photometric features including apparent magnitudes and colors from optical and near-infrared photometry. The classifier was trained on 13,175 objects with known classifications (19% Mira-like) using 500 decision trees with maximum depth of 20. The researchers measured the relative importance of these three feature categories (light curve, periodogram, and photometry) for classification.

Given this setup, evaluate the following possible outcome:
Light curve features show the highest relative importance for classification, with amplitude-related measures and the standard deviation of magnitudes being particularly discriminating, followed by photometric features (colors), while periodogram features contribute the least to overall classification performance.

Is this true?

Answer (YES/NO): NO